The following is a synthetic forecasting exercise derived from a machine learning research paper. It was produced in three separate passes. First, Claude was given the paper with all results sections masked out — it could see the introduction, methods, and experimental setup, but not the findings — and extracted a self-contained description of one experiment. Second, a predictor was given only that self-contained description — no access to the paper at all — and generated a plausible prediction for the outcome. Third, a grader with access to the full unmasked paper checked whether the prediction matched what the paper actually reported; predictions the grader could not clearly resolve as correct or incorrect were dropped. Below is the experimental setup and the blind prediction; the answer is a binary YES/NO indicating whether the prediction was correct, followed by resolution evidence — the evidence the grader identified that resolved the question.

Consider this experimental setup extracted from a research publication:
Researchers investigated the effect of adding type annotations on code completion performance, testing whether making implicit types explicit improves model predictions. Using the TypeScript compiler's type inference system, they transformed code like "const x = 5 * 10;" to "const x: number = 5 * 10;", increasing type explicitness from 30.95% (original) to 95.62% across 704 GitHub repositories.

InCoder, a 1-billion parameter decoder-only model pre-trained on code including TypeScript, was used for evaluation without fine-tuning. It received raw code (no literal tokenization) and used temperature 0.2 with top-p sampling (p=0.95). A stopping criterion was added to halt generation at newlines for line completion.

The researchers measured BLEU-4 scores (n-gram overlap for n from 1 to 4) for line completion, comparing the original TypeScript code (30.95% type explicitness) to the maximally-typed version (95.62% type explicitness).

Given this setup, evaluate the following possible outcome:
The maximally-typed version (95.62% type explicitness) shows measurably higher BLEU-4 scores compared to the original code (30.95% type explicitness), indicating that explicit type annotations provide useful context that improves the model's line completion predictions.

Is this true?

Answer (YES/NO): NO